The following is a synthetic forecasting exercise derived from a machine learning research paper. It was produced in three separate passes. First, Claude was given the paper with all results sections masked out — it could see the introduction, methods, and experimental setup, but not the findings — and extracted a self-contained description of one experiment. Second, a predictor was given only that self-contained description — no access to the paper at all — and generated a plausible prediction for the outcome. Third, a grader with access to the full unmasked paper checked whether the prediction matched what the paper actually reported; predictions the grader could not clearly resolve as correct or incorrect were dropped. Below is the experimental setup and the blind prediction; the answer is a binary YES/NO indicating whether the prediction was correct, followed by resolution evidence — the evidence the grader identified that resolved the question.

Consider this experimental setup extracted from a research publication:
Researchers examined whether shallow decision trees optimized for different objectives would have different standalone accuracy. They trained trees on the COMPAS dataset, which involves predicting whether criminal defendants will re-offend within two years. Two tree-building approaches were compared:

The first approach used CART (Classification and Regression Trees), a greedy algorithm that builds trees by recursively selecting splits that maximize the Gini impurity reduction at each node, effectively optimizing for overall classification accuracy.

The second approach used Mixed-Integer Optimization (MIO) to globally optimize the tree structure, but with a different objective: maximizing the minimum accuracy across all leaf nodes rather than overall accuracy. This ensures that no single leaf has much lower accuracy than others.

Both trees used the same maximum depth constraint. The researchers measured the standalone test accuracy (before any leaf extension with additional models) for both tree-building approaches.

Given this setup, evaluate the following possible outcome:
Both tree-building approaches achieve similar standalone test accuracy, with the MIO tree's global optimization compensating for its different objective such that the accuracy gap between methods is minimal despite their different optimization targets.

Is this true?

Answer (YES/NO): NO